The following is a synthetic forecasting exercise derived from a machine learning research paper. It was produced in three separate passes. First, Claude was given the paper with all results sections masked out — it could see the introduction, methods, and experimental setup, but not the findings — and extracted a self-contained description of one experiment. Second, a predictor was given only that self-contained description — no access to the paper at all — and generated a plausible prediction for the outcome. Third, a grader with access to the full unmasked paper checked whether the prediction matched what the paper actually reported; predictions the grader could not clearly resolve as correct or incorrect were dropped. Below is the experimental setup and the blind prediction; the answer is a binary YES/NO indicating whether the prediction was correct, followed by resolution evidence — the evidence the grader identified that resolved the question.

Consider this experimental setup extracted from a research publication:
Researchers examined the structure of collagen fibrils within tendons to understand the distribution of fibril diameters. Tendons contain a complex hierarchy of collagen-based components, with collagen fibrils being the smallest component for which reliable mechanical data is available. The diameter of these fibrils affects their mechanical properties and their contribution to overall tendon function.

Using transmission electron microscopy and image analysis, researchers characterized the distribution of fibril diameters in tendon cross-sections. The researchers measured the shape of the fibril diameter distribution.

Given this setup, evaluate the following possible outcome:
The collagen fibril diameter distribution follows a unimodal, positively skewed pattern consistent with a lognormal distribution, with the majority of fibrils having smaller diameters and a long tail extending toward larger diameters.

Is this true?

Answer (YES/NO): NO